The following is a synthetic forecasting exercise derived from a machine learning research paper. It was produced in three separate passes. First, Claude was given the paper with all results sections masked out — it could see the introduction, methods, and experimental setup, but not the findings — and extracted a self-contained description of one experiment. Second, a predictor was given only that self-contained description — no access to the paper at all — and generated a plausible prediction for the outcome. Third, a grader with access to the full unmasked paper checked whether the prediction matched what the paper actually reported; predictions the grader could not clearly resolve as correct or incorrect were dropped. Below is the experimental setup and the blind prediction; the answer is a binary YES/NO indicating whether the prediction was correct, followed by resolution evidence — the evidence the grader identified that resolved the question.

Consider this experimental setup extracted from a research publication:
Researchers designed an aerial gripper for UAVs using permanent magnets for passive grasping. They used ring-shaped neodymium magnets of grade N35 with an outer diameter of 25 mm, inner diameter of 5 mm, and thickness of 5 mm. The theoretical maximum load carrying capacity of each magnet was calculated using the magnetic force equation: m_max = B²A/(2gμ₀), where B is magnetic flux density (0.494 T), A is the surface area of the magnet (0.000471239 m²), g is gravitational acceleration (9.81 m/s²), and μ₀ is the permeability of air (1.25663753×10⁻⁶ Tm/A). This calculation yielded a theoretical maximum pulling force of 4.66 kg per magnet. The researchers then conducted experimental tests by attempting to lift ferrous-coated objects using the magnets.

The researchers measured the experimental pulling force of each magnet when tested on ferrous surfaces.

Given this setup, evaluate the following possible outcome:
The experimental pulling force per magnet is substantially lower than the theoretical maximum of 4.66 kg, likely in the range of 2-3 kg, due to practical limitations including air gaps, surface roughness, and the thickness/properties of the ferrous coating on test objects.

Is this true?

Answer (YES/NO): YES